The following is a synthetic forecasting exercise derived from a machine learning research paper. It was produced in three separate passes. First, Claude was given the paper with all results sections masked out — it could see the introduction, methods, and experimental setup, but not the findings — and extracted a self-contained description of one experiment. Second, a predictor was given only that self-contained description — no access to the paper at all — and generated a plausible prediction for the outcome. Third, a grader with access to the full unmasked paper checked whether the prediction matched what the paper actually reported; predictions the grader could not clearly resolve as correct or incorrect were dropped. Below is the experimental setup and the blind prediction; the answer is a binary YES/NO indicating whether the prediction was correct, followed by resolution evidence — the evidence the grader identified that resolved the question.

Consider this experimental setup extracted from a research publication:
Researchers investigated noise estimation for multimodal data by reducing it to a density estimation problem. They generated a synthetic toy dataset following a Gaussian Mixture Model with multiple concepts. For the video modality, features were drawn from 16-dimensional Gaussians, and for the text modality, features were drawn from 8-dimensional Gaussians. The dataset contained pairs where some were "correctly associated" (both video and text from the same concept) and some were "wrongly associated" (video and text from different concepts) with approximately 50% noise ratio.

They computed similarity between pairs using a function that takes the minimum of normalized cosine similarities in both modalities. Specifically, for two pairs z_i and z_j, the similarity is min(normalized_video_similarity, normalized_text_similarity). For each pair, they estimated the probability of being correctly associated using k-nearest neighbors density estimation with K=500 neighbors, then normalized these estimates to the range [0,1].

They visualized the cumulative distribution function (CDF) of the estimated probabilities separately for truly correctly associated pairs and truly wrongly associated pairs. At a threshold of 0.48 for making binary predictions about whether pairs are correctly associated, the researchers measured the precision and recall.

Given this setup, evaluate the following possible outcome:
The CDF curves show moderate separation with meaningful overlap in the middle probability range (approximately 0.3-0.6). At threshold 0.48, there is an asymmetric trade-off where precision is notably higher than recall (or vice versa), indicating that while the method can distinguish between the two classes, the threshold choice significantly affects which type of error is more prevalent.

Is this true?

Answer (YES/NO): NO